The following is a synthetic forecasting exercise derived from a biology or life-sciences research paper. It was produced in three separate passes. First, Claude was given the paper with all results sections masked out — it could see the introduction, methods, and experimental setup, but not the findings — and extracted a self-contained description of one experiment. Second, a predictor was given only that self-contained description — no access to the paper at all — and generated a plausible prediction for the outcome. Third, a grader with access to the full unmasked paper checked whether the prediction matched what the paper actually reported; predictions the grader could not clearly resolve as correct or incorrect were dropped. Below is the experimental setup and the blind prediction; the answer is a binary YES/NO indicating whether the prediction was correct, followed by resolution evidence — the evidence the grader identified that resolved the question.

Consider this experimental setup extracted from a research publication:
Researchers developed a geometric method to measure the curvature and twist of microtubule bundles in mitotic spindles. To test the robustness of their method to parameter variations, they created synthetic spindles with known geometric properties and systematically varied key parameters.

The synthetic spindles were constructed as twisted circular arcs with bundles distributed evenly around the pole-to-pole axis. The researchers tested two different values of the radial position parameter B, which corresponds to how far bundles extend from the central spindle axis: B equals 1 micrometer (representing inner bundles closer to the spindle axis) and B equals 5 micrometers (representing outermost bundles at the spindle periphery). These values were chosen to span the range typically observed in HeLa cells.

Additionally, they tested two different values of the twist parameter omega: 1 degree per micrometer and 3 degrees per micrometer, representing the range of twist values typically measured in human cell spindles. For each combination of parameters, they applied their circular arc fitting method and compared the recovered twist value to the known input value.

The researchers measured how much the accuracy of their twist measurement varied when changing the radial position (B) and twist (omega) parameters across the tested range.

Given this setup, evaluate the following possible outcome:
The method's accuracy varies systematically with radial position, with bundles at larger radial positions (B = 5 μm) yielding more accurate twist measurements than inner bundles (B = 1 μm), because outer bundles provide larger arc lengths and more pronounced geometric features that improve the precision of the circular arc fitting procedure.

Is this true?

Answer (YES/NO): NO